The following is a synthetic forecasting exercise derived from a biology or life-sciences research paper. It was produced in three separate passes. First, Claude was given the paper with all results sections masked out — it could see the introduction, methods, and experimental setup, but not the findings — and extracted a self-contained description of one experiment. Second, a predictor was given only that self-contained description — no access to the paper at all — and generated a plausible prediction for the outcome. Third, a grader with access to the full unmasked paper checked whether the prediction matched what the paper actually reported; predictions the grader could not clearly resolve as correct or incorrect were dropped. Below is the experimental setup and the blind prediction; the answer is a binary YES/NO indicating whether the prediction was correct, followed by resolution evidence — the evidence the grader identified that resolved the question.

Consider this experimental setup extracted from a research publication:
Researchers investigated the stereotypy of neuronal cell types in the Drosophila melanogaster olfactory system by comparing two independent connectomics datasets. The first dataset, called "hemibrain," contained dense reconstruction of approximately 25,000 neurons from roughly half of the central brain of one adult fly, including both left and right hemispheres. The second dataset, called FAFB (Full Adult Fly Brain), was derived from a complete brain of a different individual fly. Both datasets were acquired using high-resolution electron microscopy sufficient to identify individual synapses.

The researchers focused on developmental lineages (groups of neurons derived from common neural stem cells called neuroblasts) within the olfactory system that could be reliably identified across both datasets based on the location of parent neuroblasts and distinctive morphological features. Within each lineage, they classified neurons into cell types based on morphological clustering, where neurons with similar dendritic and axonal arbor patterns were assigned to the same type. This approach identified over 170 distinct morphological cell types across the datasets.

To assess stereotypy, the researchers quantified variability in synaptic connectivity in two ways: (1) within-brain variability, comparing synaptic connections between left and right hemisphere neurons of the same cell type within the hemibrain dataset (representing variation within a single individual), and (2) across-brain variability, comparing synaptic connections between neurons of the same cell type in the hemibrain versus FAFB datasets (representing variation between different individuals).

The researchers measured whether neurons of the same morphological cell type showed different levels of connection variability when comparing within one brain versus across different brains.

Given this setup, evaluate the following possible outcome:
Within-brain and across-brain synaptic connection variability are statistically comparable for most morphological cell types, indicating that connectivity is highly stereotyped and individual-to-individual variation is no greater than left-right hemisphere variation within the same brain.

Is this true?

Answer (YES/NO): YES